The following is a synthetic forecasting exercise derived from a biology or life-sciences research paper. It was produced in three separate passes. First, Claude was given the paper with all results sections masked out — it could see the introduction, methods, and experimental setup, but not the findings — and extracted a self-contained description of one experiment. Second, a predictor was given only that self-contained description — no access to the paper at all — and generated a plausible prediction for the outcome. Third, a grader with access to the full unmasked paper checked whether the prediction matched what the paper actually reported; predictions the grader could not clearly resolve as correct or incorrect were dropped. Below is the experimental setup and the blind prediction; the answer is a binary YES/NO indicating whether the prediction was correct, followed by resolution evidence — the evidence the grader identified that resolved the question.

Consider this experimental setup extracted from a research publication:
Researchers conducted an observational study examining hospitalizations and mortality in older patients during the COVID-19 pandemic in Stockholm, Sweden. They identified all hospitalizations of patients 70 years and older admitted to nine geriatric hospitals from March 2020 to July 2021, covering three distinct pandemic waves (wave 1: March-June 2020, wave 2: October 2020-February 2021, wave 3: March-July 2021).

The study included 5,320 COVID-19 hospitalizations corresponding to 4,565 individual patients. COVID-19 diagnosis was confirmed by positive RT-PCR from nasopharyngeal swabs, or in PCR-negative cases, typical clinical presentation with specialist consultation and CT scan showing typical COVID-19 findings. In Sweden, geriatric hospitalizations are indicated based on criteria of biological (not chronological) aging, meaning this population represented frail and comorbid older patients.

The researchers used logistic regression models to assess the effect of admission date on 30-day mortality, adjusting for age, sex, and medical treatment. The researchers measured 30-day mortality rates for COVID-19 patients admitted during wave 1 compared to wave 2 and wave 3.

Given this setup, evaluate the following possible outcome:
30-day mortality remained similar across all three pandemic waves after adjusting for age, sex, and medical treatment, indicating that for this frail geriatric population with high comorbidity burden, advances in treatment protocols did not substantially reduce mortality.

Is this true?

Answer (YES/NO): NO